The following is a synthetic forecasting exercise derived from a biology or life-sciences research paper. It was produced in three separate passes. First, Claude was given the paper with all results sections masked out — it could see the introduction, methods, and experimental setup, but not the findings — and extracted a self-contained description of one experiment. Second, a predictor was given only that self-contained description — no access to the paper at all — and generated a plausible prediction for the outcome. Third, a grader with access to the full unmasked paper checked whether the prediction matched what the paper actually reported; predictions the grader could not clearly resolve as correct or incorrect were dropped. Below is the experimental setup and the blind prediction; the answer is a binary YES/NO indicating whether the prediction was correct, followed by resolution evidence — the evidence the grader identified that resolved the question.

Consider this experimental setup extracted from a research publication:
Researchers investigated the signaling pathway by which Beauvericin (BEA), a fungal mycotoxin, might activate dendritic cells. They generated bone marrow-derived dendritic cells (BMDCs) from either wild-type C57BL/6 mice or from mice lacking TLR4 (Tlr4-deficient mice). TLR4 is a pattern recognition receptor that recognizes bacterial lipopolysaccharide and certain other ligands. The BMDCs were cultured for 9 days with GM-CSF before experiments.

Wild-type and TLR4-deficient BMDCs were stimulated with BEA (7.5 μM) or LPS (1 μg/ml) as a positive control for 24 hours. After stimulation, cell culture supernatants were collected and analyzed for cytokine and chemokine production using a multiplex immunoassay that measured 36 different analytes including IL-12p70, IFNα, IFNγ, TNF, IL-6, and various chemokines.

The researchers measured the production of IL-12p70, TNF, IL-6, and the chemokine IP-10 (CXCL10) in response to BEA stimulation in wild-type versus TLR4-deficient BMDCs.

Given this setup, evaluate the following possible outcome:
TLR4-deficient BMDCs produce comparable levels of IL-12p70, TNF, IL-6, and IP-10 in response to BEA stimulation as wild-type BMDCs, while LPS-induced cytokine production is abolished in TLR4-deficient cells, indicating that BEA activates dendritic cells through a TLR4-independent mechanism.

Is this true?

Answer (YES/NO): NO